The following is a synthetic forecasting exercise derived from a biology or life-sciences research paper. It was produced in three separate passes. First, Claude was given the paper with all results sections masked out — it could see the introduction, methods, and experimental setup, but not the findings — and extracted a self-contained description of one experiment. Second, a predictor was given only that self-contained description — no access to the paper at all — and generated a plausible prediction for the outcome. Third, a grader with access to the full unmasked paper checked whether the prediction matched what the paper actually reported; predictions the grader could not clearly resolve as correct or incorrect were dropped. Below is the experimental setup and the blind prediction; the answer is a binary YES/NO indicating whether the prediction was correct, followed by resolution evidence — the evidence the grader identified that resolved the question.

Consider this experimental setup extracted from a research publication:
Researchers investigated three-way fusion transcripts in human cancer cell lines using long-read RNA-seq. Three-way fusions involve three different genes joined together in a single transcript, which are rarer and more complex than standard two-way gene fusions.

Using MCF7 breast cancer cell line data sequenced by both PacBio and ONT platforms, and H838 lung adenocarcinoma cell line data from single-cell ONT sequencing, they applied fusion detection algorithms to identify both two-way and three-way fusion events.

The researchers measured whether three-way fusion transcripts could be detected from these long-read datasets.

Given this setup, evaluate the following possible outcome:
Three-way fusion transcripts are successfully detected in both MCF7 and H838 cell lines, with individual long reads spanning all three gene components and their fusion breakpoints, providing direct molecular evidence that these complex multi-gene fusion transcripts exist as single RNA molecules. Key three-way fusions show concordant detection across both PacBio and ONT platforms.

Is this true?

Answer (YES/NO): NO